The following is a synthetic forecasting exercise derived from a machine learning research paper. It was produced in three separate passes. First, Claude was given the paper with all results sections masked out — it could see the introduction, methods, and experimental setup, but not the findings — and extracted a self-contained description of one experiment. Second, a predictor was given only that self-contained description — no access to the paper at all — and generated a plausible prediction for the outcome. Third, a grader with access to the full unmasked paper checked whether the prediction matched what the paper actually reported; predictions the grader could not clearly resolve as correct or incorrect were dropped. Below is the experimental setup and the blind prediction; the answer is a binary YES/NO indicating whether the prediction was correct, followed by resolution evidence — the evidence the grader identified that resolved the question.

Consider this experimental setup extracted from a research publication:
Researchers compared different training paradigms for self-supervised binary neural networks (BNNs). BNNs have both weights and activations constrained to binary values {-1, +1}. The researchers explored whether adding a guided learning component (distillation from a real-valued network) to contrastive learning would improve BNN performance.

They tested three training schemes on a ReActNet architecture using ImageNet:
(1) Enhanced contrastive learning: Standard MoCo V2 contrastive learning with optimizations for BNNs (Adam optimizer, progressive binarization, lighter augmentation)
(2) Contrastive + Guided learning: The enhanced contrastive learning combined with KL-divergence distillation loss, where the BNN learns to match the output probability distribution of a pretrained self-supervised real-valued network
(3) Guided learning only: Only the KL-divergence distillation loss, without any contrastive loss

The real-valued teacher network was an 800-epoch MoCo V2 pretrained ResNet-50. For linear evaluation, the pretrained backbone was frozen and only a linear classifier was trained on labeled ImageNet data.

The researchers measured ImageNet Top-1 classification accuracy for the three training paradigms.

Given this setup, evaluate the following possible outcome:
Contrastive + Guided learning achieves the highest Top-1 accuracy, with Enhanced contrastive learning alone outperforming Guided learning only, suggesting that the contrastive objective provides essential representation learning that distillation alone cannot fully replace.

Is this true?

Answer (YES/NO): NO